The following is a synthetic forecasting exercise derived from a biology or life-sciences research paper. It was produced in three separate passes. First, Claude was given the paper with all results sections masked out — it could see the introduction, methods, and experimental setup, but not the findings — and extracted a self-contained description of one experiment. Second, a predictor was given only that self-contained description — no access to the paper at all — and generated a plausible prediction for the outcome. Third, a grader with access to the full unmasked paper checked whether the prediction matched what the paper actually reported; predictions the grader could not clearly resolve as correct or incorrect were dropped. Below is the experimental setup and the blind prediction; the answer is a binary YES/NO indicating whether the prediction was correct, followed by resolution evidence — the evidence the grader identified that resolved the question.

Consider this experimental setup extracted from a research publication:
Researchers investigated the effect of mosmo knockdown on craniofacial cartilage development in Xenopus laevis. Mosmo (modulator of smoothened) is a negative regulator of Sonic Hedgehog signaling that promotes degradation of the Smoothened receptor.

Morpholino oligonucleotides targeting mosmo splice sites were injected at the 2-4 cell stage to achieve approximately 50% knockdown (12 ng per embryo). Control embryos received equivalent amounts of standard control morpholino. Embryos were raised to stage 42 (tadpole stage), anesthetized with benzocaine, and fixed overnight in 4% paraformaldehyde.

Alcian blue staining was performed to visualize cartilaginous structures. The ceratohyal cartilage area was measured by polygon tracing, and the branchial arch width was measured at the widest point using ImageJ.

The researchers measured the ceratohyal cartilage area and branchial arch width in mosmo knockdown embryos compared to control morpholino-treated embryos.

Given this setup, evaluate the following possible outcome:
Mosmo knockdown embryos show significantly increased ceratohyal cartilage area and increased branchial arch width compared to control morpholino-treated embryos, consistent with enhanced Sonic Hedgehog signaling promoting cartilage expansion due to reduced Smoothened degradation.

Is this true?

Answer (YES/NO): NO